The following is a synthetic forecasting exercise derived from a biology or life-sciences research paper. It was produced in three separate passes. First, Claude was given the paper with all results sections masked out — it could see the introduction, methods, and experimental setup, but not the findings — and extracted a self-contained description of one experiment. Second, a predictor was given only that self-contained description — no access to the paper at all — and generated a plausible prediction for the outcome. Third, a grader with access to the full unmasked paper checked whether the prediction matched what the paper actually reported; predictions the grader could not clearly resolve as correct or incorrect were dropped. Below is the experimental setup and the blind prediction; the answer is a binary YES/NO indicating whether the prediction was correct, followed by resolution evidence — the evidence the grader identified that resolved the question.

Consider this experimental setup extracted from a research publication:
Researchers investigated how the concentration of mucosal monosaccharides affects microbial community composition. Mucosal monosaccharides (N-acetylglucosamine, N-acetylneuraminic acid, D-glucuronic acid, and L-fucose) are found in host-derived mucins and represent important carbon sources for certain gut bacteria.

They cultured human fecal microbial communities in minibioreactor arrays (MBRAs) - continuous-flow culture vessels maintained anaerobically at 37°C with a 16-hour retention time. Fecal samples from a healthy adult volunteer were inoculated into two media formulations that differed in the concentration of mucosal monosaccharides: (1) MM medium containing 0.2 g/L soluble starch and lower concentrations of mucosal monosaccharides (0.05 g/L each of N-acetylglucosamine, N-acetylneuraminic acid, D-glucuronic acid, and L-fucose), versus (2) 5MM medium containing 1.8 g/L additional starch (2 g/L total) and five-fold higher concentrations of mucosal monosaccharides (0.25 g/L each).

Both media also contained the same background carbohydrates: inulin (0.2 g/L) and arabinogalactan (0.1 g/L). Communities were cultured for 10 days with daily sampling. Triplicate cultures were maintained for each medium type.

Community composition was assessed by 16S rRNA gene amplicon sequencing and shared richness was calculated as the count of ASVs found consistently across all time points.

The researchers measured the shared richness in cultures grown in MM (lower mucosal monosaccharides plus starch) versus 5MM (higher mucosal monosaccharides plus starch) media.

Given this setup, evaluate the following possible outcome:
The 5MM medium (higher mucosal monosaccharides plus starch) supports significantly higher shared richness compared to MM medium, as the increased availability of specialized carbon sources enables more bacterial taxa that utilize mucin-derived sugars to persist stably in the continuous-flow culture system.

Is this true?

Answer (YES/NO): NO